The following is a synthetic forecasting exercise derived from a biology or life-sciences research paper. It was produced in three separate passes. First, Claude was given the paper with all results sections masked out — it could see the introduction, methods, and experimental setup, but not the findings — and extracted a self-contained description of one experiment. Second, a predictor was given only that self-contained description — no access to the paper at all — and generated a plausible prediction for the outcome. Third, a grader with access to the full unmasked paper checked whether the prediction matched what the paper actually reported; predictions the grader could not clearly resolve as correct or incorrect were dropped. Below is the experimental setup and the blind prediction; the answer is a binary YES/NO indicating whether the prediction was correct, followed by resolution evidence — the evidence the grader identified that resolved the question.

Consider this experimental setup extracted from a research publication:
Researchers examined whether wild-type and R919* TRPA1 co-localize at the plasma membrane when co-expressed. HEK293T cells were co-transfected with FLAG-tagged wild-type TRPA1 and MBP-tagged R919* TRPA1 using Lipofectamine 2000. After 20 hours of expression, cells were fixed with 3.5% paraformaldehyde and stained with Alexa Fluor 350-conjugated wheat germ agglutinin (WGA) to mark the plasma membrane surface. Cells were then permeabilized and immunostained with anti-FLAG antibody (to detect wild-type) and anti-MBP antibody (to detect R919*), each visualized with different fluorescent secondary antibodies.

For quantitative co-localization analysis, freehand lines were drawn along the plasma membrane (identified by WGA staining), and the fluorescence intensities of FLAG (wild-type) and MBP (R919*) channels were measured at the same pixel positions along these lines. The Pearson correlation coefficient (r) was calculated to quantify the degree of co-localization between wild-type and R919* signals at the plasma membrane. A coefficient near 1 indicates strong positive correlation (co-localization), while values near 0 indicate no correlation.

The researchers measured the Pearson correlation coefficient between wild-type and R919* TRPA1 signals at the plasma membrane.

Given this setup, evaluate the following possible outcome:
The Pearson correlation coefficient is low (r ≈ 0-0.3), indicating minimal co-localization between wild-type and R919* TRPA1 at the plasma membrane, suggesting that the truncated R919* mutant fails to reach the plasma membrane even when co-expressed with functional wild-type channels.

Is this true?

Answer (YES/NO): NO